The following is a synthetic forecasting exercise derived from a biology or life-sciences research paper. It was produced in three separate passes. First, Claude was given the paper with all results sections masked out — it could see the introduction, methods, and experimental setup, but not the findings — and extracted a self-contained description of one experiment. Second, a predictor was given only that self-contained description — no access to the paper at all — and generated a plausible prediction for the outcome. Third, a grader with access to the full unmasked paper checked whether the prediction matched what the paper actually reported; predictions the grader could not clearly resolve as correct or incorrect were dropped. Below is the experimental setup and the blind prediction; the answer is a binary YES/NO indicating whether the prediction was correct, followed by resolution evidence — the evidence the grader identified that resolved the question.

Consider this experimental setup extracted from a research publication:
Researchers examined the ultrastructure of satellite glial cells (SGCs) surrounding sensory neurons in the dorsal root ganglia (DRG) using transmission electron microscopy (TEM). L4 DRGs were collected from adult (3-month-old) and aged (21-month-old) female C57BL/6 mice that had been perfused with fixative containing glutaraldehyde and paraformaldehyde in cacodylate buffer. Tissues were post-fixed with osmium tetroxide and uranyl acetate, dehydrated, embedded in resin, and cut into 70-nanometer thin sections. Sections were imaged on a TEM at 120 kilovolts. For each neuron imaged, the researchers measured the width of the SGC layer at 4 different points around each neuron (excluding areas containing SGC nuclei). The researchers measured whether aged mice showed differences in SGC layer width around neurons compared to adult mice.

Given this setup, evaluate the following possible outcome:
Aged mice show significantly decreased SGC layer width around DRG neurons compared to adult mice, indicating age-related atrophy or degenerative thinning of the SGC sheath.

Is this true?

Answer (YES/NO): YES